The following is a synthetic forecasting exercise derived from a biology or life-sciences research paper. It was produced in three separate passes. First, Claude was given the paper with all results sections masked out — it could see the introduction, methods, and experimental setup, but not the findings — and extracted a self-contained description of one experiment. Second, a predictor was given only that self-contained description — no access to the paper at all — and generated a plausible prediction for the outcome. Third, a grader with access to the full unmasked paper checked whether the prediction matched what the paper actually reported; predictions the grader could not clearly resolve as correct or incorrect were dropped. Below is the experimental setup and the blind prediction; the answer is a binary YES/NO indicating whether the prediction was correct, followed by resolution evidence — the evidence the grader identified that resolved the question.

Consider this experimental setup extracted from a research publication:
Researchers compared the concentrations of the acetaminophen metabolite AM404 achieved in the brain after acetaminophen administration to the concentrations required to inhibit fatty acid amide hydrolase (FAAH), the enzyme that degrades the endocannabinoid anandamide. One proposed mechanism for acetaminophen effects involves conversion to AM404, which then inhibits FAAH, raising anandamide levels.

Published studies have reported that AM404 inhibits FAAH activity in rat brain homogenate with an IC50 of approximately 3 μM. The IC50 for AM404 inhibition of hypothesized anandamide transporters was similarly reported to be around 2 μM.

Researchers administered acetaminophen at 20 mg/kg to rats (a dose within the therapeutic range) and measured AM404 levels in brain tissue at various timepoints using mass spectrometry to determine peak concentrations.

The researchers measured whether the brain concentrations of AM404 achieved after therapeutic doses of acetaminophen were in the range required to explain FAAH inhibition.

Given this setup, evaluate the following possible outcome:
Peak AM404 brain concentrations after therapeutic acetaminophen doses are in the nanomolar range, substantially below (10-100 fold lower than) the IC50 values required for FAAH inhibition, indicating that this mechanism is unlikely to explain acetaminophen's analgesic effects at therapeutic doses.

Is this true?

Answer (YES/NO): NO